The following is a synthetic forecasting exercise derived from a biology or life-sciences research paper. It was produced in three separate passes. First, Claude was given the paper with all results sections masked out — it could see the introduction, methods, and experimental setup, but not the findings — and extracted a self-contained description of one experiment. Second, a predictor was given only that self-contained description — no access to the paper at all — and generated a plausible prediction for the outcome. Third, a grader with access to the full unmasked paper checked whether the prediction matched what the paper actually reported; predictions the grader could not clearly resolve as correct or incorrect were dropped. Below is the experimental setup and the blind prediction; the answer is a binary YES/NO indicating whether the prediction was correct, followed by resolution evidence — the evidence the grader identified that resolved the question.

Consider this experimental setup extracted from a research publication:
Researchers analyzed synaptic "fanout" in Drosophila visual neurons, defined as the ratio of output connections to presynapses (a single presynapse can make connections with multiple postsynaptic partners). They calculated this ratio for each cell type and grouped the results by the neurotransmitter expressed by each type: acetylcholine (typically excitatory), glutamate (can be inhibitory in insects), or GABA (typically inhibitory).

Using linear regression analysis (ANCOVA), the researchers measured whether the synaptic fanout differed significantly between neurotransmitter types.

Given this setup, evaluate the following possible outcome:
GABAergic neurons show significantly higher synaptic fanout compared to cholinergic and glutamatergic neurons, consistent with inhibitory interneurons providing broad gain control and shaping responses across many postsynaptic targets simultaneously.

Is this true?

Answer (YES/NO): NO